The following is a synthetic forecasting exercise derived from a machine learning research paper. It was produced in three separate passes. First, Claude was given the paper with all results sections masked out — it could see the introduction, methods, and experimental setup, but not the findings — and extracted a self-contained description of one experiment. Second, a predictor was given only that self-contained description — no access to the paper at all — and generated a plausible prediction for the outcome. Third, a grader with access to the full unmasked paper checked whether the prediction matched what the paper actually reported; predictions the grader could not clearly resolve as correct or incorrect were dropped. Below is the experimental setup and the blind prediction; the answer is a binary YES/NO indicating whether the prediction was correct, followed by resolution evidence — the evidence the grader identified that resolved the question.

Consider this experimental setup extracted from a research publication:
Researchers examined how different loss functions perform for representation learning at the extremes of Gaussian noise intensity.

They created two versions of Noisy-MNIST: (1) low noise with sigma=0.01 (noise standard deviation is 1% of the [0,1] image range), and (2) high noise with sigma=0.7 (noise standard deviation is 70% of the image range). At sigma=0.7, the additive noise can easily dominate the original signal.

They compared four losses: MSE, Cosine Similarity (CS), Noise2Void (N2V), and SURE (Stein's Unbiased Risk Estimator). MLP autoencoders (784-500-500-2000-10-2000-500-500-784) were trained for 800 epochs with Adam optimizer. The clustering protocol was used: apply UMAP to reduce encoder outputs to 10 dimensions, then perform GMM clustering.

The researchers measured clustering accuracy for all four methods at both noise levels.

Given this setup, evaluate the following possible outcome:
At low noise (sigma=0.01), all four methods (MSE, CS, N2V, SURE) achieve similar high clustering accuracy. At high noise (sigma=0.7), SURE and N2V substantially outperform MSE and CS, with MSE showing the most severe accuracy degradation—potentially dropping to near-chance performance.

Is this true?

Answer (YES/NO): NO